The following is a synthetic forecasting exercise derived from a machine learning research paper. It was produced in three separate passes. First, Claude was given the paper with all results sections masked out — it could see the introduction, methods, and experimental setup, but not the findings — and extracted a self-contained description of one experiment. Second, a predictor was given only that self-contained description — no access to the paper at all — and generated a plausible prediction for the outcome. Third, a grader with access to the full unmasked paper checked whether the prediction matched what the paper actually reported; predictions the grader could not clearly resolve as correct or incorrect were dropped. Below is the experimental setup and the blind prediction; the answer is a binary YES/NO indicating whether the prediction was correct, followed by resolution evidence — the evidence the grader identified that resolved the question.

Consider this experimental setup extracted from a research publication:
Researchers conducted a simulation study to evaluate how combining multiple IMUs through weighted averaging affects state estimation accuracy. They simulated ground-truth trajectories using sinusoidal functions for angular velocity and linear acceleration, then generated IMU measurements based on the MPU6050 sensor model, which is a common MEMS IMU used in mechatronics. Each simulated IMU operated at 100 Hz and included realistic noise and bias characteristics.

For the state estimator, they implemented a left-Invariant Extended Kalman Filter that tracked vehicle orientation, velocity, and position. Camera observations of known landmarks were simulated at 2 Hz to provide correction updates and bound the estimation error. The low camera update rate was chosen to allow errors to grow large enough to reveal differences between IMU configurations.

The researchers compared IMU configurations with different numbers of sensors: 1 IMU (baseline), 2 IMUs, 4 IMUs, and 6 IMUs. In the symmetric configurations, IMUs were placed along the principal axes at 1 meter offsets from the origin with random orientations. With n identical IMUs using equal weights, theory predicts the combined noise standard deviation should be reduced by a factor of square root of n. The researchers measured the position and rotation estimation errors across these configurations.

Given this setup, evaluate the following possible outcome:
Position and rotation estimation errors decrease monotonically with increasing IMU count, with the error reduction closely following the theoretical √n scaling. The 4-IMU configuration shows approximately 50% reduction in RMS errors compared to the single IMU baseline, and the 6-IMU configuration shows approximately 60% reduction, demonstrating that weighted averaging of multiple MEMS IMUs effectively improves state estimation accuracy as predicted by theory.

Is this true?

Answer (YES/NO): NO